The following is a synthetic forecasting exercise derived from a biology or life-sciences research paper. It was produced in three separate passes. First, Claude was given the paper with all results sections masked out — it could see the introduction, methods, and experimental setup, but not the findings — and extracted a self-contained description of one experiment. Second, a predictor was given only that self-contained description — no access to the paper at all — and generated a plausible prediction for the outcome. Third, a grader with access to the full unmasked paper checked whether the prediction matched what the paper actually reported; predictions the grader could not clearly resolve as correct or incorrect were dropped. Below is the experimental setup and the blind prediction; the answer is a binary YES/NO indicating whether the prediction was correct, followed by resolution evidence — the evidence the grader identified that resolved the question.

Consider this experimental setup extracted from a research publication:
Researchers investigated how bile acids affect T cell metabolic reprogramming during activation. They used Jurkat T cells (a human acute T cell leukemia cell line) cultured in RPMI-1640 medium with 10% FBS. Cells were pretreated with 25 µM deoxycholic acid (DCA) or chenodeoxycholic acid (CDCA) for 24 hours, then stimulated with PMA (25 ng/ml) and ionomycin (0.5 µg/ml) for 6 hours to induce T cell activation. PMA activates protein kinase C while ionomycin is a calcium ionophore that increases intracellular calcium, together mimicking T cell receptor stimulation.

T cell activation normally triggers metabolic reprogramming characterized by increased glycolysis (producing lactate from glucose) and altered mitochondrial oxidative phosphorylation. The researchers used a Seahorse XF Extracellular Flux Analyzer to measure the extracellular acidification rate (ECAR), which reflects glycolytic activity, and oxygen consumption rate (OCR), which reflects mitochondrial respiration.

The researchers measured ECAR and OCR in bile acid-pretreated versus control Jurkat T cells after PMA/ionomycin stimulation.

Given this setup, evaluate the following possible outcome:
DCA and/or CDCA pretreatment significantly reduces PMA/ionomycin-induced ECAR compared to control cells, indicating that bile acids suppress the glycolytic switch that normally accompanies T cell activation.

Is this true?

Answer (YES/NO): YES